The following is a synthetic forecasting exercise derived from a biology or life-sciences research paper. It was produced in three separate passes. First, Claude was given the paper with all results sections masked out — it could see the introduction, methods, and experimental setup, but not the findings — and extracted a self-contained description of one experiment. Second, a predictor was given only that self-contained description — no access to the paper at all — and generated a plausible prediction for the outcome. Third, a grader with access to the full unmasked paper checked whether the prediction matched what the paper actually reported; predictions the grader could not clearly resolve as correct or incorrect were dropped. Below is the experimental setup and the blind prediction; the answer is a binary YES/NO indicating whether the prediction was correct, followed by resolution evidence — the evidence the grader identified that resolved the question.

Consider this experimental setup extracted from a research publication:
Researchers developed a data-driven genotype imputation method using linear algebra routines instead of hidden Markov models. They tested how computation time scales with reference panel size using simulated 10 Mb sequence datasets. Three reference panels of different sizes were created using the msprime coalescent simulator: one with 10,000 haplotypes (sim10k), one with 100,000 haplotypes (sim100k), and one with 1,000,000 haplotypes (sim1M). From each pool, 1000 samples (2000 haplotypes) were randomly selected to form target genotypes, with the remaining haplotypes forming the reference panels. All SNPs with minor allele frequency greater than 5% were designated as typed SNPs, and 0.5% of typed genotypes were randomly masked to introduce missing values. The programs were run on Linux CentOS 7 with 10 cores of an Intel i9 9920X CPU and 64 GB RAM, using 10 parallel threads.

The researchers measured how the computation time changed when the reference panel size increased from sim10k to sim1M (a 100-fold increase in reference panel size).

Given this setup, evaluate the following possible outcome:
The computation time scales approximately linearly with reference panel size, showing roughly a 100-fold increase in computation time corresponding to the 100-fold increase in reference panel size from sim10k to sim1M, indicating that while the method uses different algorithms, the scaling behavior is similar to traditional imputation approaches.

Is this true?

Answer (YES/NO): NO